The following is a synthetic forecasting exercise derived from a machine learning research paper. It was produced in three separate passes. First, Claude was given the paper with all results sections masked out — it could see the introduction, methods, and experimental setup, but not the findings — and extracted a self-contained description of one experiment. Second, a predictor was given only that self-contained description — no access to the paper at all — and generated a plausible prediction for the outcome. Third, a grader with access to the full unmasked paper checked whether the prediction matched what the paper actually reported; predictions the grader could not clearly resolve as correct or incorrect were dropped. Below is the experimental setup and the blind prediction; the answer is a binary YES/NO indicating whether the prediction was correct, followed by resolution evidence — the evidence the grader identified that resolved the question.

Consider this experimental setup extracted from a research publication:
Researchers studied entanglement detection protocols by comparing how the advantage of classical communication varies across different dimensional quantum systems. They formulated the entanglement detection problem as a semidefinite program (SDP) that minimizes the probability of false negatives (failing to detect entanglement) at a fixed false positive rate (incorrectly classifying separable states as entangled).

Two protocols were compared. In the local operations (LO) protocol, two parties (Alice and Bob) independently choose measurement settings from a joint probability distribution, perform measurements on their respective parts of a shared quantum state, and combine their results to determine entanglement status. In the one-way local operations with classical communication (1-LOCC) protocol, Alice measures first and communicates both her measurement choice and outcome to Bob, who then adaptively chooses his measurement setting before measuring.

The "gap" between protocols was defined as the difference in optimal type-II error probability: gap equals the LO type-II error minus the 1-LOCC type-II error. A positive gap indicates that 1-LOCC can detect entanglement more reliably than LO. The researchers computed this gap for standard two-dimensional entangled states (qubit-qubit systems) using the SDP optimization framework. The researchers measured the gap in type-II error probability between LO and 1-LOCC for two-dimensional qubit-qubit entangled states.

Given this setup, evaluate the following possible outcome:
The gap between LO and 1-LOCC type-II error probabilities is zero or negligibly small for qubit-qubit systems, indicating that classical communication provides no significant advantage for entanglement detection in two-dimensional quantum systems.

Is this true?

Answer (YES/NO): YES